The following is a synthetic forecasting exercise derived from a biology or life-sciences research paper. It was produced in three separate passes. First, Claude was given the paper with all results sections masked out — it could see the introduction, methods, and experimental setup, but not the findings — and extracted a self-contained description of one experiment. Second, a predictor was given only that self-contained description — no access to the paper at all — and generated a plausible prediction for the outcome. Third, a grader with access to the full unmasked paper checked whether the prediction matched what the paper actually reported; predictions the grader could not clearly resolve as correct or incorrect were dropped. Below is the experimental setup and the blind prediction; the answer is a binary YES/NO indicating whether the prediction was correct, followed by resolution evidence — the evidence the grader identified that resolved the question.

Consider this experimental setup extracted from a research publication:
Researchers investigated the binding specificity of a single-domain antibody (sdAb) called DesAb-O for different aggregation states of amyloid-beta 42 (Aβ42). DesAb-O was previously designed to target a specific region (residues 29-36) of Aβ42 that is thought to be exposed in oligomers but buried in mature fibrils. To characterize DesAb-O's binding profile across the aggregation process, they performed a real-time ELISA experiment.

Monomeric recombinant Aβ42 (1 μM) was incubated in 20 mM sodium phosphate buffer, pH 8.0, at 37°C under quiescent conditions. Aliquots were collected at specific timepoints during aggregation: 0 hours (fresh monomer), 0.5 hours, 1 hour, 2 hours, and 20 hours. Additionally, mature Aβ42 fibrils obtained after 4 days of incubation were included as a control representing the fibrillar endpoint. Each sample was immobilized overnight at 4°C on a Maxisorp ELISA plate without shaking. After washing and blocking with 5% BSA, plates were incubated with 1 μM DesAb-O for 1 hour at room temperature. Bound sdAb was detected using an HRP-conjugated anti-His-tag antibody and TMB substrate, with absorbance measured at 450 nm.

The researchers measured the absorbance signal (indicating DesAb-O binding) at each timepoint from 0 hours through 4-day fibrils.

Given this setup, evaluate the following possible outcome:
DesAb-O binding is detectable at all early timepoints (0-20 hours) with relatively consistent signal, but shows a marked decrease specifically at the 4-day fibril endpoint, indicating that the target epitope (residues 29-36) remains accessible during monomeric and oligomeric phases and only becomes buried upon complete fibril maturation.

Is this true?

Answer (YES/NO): NO